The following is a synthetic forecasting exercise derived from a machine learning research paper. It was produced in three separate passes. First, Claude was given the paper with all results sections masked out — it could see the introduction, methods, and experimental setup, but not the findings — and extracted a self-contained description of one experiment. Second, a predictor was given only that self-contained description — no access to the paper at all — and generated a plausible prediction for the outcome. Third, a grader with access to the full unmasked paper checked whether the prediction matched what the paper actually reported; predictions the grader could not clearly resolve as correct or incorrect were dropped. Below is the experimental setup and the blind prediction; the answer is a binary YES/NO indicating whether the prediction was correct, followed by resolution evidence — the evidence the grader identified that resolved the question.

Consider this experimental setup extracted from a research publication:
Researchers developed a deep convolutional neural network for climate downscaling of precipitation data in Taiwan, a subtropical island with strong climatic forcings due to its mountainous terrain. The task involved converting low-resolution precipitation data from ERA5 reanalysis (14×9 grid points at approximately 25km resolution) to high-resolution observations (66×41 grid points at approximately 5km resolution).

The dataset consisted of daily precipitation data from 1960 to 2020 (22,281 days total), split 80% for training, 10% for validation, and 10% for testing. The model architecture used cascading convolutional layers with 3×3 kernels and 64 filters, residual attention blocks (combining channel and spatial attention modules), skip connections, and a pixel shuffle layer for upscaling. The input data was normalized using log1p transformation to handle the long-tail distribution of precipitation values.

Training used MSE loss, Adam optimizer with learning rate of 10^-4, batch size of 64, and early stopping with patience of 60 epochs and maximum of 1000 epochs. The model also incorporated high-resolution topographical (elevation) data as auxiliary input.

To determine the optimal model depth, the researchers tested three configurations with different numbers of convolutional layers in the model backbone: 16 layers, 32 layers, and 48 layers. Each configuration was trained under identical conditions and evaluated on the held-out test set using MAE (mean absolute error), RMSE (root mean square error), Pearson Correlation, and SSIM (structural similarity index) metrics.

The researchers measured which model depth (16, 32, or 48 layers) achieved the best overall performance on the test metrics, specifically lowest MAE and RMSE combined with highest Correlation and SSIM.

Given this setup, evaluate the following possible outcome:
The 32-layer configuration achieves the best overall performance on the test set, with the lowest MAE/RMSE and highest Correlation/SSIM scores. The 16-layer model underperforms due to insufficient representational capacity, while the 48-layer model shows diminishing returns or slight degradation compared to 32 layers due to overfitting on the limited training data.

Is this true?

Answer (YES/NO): NO